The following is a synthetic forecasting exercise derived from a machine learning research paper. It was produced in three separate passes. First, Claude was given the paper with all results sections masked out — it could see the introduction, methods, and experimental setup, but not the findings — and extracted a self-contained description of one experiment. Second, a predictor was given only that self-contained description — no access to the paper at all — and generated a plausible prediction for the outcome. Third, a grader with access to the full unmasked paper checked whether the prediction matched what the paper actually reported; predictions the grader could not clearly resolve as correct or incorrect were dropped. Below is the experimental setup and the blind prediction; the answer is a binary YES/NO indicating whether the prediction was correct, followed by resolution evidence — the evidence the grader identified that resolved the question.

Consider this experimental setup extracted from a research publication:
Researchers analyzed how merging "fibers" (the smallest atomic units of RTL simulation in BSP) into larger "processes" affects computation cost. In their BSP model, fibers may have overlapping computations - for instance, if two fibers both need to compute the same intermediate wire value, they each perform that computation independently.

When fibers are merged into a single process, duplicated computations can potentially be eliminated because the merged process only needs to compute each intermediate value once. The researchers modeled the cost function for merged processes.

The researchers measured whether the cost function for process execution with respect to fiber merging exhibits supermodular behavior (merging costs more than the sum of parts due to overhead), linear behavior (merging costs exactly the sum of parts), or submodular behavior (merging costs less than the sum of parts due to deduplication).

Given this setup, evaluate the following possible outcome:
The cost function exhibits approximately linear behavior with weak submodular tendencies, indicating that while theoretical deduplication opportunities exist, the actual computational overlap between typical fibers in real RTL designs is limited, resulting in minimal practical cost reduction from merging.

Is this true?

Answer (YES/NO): NO